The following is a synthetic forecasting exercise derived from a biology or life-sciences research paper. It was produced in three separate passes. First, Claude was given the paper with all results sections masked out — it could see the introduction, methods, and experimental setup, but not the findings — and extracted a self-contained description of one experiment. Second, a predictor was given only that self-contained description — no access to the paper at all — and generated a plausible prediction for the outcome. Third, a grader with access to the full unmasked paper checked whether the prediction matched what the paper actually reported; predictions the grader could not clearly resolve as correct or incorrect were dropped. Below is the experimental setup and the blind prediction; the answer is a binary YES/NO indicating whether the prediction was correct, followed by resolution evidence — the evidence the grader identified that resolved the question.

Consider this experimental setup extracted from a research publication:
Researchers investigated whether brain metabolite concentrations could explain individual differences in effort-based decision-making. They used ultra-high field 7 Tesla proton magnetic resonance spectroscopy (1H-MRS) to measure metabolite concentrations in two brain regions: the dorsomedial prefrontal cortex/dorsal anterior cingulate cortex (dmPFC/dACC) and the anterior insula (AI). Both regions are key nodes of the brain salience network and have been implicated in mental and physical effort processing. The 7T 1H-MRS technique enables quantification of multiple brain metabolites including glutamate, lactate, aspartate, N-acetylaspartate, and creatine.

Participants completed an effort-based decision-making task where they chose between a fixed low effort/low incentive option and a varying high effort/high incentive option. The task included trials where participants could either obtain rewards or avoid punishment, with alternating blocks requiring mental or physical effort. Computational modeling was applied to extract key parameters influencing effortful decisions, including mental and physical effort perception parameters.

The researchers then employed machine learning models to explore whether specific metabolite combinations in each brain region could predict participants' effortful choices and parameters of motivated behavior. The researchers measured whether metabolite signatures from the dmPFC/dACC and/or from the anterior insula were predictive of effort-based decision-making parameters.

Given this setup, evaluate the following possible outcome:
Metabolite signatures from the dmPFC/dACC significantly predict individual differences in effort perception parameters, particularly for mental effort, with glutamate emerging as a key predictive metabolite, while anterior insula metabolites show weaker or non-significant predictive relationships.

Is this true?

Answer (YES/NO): YES